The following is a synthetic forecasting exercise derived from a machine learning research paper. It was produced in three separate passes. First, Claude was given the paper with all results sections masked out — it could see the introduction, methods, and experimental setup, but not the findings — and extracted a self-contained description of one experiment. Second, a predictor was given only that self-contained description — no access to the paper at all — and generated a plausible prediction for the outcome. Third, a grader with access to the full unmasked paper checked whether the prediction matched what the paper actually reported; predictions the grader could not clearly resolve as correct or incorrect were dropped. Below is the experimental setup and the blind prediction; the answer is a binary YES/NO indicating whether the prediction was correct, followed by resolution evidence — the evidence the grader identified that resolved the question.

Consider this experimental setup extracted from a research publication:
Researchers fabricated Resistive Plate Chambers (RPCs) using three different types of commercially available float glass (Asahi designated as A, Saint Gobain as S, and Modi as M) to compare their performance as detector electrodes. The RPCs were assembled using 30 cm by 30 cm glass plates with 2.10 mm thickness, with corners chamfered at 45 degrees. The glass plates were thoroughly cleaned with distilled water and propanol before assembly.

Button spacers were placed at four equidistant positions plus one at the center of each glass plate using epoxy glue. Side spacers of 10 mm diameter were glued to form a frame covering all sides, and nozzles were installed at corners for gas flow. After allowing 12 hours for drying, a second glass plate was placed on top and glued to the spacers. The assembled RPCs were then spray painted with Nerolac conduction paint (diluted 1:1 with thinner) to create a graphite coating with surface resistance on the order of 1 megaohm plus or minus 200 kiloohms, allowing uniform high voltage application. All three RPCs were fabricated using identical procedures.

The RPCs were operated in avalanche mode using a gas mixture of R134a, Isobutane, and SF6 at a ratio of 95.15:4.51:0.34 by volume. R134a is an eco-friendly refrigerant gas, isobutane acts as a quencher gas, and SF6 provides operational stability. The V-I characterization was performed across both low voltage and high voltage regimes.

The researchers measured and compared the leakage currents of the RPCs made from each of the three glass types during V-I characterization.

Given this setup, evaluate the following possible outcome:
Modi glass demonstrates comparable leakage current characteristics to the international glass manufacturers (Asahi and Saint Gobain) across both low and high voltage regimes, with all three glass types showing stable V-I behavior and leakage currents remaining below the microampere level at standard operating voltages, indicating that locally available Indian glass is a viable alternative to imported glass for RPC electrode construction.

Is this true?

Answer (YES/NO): NO